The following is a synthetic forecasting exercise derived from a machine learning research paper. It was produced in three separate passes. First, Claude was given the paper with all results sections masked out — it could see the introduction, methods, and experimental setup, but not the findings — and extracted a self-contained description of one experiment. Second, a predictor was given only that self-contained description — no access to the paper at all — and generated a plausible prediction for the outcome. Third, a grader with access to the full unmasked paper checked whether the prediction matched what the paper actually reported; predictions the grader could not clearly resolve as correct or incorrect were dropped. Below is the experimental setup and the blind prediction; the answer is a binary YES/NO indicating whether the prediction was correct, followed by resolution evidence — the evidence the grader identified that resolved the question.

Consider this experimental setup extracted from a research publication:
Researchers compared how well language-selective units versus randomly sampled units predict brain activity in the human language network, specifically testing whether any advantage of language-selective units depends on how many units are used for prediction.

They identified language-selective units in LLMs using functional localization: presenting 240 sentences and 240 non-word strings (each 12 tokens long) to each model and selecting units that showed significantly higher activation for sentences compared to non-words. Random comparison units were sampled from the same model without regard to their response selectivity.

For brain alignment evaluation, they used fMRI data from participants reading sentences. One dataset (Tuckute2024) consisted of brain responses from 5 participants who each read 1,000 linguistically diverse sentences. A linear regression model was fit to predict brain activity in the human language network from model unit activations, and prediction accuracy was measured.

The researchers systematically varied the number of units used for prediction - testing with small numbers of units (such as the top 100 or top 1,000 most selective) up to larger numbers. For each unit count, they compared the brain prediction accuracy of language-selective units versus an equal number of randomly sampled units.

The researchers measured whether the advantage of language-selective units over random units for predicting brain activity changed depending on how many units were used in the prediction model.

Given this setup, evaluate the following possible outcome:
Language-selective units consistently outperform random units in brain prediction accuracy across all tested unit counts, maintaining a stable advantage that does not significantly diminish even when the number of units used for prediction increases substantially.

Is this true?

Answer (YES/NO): NO